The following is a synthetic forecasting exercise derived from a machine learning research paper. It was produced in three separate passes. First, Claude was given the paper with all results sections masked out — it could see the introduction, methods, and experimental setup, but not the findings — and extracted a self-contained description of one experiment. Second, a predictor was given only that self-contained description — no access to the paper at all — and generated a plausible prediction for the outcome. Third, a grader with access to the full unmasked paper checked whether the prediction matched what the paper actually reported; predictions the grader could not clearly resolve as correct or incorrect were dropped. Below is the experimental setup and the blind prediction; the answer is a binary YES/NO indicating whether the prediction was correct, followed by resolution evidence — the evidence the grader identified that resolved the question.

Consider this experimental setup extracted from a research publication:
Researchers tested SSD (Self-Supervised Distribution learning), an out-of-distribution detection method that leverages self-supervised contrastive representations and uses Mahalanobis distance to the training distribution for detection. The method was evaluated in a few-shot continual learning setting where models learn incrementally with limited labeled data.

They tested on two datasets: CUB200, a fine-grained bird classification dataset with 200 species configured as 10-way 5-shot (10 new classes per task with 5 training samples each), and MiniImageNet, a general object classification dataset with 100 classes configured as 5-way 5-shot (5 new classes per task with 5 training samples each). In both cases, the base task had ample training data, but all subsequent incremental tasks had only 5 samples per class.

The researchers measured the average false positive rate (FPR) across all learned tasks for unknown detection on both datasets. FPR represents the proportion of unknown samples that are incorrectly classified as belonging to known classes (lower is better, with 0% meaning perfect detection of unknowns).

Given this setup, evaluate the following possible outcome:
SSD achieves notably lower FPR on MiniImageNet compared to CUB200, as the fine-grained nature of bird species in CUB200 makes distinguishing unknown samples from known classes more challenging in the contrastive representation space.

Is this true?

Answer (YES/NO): NO